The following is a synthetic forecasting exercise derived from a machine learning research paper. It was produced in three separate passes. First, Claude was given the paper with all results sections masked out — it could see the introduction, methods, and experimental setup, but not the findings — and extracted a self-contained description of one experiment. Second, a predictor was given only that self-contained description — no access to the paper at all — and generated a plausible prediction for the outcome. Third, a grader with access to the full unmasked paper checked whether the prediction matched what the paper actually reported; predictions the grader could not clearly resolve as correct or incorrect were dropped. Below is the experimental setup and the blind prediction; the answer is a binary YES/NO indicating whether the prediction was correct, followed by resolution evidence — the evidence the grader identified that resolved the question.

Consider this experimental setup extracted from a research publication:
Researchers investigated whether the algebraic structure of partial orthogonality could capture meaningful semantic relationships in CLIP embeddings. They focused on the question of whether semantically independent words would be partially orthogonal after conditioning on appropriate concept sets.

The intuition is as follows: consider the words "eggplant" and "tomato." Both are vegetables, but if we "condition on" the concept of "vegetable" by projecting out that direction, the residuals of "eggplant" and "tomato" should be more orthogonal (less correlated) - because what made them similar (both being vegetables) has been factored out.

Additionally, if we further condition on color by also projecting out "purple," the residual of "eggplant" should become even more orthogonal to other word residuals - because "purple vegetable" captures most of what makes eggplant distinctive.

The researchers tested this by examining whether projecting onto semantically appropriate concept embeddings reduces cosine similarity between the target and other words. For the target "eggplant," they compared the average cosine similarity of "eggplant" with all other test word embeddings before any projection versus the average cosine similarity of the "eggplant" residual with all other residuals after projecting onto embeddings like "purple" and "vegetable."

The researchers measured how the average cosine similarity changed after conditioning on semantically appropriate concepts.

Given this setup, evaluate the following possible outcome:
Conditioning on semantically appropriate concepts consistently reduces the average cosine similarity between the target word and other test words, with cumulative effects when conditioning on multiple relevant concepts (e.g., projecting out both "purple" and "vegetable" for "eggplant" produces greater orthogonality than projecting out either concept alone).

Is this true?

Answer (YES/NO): YES